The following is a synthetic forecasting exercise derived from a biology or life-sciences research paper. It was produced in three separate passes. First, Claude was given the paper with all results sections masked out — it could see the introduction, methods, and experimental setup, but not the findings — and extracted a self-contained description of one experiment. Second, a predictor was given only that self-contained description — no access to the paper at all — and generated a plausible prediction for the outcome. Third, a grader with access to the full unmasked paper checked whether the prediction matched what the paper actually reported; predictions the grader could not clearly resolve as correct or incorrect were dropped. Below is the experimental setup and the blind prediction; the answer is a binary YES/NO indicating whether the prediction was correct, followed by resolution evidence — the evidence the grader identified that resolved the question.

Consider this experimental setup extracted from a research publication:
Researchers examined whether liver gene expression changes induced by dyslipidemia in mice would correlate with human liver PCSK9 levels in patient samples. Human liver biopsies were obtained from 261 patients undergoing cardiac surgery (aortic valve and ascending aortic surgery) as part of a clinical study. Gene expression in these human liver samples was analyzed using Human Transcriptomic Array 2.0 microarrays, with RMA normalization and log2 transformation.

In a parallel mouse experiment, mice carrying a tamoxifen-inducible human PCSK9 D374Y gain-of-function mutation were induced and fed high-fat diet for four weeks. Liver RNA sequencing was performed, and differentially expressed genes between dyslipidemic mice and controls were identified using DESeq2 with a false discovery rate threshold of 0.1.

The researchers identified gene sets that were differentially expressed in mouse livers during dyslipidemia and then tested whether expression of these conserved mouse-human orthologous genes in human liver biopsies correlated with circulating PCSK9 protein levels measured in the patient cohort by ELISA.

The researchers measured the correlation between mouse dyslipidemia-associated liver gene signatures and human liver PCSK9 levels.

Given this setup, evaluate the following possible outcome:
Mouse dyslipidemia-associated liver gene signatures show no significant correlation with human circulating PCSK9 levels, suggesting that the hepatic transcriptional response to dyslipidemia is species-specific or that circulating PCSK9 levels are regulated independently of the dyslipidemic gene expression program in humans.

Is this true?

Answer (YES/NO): NO